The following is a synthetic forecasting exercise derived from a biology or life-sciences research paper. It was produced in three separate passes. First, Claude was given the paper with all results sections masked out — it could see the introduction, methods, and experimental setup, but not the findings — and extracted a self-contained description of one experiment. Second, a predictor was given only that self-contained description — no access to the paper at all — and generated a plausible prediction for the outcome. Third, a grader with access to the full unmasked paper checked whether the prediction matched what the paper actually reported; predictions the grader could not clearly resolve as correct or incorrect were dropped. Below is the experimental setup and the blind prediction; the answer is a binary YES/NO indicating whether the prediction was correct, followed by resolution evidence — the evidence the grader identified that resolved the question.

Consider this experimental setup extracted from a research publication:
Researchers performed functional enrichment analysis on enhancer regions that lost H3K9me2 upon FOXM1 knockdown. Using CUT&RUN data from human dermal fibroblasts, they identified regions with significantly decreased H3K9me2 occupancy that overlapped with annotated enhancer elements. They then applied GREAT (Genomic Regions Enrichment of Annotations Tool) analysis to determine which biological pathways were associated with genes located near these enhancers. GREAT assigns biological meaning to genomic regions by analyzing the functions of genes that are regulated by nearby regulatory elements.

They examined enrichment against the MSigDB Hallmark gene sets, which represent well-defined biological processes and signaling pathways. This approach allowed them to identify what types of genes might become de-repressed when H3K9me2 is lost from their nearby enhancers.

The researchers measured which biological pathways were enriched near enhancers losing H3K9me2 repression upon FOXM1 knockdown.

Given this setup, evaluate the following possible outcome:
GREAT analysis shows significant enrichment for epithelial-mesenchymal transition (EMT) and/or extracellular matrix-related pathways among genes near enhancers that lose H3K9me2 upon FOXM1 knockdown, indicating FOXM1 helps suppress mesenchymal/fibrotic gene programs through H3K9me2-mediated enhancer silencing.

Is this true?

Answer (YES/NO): NO